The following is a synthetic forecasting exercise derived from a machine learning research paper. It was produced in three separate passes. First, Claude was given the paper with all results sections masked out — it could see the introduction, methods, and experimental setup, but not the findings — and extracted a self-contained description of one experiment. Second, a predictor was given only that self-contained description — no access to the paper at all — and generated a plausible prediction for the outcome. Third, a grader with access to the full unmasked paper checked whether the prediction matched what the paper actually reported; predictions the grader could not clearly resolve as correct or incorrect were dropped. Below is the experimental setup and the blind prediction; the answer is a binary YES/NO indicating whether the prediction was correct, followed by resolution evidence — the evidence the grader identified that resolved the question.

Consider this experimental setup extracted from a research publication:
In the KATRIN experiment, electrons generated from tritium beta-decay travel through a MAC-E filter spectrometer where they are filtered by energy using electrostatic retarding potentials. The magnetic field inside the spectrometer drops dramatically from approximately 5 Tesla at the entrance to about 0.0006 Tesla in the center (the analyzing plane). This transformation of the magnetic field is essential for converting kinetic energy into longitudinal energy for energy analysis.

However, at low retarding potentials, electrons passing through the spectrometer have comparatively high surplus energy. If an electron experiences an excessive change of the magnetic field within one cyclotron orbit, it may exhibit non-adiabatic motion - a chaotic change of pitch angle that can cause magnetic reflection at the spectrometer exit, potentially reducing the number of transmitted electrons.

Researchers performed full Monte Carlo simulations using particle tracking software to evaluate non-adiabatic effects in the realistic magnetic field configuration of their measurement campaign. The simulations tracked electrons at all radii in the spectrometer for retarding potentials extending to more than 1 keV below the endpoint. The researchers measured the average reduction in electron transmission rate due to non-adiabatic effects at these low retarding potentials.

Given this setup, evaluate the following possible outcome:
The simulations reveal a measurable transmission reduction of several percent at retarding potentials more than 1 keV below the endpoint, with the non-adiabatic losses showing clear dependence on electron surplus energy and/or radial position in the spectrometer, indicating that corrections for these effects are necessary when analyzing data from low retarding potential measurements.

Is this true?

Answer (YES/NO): NO